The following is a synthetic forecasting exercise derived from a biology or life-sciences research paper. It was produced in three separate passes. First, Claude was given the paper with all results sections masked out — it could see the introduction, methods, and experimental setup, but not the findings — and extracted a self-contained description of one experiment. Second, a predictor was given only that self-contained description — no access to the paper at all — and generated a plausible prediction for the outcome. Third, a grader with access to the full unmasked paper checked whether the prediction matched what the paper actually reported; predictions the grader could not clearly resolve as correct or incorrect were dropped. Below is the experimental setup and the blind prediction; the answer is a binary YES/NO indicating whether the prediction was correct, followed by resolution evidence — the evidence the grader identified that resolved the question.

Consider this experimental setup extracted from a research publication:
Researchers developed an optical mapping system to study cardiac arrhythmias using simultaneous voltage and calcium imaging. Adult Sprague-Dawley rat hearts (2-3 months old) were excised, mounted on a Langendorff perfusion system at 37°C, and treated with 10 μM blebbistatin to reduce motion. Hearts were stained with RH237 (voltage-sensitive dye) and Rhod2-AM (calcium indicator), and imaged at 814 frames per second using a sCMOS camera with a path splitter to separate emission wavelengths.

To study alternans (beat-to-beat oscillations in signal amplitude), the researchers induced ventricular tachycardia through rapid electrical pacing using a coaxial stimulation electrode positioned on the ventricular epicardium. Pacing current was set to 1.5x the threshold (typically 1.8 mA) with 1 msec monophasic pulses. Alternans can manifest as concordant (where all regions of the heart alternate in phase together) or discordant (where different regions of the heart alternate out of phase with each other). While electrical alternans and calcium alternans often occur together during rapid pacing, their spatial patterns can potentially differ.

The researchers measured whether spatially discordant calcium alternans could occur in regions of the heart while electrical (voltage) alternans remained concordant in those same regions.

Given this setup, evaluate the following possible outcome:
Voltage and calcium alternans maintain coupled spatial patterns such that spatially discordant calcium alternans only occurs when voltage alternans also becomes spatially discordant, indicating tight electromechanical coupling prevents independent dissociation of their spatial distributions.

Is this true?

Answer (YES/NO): NO